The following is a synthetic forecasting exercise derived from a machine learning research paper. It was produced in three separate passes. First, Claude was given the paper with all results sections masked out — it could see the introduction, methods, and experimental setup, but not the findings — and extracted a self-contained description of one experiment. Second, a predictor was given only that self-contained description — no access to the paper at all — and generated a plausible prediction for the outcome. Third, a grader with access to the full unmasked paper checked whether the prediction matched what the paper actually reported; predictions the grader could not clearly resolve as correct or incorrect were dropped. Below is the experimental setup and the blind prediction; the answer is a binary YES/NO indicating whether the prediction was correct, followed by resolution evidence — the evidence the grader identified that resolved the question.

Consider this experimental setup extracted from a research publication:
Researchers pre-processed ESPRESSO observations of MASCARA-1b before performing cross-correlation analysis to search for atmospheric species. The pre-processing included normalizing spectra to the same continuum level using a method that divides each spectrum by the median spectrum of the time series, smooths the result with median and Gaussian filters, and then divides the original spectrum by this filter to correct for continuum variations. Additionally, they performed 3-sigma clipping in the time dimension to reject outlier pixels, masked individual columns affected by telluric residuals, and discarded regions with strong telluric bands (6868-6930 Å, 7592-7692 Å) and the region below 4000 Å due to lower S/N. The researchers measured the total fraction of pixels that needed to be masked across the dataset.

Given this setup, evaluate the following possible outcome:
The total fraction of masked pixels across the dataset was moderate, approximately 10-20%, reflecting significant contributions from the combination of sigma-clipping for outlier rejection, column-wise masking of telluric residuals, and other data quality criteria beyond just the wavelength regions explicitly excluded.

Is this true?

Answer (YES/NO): YES